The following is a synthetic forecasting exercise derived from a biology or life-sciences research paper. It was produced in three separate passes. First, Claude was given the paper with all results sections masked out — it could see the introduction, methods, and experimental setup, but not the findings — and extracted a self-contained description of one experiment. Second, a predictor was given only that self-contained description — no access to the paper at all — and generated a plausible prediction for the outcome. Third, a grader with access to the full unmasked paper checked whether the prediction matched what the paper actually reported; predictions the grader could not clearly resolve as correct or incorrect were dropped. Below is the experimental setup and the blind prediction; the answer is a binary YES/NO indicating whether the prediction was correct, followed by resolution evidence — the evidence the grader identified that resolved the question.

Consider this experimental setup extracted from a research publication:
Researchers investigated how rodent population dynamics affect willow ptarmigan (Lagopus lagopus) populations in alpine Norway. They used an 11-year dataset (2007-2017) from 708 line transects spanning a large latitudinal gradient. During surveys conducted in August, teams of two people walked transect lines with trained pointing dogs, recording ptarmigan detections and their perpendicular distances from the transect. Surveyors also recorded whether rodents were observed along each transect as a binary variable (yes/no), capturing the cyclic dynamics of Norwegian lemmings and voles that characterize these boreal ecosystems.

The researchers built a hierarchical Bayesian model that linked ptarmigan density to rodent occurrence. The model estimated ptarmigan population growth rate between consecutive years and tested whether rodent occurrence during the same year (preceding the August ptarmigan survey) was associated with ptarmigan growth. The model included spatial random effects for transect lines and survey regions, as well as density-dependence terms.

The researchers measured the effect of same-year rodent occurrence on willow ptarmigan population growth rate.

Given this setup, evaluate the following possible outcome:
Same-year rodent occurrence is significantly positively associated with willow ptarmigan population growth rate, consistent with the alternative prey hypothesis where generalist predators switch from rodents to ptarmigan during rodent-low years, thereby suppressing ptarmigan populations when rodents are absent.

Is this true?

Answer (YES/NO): YES